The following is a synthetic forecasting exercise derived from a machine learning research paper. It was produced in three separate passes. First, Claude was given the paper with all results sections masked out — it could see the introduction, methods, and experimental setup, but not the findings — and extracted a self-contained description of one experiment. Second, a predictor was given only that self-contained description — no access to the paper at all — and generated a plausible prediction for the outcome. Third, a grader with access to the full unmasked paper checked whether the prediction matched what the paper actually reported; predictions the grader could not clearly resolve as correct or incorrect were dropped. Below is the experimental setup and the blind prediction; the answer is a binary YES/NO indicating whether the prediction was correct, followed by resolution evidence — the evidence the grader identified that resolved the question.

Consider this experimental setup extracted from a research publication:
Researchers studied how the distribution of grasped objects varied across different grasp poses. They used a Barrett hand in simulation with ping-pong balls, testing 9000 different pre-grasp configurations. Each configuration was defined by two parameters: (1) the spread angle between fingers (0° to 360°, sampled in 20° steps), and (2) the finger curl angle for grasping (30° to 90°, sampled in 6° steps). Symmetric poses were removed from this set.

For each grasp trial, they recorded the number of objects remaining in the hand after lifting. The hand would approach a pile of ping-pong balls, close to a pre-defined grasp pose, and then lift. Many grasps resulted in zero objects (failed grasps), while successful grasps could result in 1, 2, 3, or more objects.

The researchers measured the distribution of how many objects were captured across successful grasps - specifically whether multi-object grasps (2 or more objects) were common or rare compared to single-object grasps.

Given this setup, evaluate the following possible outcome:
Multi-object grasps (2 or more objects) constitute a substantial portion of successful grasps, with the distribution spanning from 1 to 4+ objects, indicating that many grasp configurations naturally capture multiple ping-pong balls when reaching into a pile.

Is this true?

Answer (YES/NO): NO